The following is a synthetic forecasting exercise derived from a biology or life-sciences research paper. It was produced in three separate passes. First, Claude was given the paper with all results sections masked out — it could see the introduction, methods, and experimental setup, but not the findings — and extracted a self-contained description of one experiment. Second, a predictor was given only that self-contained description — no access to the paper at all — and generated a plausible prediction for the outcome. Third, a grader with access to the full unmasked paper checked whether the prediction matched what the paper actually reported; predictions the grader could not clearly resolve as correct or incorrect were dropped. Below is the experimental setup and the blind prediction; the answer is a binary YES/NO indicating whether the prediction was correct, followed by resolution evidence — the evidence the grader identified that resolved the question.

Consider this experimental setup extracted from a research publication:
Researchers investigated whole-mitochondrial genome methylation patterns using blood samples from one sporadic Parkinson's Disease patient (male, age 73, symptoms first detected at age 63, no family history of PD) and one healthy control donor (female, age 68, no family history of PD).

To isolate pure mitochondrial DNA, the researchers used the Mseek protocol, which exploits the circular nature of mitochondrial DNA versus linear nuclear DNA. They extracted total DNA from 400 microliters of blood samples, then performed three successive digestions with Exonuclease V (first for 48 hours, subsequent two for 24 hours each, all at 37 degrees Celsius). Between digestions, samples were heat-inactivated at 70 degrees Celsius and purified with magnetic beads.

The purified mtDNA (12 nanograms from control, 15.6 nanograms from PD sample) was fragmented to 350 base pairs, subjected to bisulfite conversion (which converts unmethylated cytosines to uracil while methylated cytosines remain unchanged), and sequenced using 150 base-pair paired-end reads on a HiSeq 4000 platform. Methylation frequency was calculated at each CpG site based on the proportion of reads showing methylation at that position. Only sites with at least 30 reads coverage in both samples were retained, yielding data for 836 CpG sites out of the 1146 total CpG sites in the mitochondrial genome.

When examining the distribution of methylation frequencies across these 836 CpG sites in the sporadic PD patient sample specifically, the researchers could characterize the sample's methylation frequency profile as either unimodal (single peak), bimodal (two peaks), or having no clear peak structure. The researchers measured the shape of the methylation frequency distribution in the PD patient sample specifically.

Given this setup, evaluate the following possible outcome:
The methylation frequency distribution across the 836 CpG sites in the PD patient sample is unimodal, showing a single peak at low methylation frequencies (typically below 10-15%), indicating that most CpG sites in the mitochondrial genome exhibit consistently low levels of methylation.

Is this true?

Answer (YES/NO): YES